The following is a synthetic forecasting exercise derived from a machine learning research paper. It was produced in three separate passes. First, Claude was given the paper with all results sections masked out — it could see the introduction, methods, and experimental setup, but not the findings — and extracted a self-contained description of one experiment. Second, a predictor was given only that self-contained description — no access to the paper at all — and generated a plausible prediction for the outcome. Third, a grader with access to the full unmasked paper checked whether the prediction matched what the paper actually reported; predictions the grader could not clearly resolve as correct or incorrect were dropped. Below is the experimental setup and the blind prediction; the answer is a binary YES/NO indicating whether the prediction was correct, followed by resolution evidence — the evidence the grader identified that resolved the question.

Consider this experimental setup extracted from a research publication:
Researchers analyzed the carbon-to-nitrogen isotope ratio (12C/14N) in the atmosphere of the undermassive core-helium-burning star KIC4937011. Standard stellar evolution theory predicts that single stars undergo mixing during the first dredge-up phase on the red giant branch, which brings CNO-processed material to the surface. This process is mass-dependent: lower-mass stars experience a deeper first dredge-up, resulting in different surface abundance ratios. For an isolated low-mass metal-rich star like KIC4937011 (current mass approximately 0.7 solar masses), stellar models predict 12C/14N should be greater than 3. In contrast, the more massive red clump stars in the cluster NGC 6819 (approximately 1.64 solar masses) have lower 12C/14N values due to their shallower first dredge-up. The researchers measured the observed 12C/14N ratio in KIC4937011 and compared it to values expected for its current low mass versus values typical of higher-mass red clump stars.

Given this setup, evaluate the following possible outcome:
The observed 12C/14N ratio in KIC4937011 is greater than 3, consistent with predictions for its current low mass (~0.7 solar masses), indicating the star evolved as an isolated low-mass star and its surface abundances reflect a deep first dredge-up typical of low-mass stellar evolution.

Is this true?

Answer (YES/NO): NO